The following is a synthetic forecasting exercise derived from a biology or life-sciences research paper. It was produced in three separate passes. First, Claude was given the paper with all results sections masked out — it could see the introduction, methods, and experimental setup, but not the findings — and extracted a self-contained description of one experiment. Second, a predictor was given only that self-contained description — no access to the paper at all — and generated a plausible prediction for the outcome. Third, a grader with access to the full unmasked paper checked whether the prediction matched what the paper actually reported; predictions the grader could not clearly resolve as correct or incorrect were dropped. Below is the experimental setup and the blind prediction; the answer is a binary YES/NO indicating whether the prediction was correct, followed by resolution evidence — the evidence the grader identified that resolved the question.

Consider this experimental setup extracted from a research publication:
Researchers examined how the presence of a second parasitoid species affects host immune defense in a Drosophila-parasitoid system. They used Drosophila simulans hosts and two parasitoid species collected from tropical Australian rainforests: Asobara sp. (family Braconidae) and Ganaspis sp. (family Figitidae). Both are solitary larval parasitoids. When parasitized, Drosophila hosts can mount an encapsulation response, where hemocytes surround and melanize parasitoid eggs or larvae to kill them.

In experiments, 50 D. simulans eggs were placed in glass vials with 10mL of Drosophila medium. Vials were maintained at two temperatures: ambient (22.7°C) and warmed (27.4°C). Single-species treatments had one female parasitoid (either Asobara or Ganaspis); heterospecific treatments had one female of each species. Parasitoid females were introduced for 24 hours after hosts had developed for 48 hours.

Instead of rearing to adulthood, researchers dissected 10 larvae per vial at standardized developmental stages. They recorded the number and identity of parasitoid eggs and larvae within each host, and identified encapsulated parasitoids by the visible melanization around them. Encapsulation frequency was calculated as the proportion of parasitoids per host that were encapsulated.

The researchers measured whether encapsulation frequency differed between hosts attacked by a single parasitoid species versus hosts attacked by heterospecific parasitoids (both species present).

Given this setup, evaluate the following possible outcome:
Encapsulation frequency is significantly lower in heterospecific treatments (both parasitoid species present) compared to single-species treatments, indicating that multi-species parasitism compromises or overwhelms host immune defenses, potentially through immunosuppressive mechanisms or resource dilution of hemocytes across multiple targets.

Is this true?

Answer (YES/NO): NO